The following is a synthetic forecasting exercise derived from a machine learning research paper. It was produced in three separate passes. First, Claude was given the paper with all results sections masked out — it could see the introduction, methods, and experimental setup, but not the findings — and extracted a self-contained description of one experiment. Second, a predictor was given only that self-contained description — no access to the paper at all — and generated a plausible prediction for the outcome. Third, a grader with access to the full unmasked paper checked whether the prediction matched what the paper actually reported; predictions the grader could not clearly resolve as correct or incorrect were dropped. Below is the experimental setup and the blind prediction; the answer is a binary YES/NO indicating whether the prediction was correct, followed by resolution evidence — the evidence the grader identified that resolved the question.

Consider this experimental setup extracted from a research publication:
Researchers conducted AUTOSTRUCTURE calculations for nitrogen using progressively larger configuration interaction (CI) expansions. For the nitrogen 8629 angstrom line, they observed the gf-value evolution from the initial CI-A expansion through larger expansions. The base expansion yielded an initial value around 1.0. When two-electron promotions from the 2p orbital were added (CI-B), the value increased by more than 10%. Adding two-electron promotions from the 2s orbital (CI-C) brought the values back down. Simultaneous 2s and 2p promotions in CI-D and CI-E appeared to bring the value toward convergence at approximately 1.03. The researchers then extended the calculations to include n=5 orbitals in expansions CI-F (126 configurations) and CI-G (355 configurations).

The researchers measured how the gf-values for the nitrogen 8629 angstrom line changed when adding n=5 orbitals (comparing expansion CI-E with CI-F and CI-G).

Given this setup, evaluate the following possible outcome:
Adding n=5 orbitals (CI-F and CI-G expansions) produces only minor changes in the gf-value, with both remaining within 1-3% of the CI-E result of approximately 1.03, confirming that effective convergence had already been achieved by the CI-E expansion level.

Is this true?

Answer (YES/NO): NO